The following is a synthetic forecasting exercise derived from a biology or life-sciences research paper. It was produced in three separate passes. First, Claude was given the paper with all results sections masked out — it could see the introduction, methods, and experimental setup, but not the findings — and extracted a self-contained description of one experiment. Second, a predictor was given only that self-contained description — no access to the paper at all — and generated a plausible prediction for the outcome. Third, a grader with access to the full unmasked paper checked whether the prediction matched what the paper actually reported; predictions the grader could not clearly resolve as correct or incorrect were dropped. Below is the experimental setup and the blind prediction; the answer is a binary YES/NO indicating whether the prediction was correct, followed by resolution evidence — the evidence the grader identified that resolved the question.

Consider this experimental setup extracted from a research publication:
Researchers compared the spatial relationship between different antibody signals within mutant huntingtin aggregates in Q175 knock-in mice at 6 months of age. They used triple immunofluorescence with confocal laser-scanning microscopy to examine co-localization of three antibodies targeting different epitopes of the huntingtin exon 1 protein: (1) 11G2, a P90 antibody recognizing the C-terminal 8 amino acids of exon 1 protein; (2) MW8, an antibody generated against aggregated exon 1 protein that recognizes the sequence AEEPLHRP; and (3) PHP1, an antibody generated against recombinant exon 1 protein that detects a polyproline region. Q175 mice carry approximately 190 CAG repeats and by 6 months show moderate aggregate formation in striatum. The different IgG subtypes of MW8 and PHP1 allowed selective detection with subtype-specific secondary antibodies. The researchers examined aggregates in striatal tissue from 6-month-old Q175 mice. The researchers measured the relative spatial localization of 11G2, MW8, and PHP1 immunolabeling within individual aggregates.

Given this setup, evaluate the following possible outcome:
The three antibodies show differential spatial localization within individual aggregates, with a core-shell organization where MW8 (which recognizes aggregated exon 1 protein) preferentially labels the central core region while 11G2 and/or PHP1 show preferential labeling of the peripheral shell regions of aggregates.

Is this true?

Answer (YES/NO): NO